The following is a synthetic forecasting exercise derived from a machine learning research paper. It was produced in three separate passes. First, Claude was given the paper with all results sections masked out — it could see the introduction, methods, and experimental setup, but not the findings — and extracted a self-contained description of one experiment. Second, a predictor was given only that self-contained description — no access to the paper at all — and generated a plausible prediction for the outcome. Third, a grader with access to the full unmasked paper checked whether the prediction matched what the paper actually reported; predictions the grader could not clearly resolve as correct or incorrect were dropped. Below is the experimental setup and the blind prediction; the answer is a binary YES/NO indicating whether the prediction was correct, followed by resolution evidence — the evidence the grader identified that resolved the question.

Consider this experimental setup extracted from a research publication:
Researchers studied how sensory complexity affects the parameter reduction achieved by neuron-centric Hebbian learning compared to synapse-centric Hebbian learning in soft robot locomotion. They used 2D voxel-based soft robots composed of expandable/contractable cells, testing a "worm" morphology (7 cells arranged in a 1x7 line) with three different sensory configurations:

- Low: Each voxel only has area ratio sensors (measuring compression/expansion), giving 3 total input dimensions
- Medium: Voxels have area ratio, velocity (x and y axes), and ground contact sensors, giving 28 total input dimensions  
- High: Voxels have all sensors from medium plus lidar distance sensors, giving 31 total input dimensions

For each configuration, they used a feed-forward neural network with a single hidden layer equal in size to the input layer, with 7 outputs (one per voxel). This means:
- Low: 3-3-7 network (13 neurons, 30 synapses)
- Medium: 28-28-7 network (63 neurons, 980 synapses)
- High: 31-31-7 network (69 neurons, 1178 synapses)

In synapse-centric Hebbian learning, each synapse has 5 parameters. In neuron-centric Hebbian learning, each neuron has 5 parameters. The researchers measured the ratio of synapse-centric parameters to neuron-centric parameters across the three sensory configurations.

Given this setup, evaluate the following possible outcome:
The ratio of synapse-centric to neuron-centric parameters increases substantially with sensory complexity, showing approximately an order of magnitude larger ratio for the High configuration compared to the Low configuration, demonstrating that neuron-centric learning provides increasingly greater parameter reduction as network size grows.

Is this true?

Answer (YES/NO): YES